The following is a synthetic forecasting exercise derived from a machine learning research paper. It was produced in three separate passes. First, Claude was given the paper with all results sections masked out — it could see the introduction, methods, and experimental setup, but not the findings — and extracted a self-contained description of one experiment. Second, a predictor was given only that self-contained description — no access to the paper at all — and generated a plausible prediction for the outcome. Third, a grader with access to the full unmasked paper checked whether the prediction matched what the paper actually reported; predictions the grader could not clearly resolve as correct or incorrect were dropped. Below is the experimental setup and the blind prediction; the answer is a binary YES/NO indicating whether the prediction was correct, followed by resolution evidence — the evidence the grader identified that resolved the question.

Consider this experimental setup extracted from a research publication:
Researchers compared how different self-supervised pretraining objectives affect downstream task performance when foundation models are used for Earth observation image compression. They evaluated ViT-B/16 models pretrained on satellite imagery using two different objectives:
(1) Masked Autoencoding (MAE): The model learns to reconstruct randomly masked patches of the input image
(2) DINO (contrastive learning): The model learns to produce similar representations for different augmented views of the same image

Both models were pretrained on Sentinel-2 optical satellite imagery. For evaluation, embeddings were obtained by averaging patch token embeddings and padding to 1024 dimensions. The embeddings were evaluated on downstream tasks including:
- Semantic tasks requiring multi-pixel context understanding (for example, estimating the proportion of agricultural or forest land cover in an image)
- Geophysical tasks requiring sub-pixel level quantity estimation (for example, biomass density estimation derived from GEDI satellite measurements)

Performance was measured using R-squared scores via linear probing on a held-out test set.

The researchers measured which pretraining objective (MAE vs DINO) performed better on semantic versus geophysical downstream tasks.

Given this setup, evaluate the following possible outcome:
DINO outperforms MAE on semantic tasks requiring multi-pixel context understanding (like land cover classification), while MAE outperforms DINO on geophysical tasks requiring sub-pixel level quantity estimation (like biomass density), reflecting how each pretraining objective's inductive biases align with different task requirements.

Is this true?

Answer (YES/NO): YES